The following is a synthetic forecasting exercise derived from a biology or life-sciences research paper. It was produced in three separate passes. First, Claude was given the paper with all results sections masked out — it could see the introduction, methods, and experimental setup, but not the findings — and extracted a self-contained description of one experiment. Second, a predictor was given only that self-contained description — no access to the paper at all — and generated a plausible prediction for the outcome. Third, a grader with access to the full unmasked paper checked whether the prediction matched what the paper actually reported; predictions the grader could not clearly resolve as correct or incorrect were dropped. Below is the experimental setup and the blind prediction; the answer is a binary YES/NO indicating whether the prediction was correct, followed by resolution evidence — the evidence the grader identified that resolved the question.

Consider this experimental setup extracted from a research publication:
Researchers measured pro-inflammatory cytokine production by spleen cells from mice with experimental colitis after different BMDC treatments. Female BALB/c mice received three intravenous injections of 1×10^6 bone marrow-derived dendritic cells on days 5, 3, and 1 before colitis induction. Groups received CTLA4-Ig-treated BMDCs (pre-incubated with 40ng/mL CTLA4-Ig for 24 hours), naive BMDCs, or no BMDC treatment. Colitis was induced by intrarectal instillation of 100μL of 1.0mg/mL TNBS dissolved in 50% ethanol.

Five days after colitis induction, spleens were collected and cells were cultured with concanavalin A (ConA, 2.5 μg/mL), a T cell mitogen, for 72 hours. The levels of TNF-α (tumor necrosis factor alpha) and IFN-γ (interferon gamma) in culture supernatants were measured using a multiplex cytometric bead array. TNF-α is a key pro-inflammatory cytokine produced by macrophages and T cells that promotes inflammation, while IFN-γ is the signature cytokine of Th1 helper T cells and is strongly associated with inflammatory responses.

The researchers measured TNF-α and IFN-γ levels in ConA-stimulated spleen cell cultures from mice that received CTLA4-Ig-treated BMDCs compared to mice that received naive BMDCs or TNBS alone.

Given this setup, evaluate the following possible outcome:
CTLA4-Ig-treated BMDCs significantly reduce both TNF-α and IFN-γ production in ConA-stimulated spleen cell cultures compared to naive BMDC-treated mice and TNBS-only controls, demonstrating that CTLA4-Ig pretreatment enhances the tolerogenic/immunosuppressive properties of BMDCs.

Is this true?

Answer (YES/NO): NO